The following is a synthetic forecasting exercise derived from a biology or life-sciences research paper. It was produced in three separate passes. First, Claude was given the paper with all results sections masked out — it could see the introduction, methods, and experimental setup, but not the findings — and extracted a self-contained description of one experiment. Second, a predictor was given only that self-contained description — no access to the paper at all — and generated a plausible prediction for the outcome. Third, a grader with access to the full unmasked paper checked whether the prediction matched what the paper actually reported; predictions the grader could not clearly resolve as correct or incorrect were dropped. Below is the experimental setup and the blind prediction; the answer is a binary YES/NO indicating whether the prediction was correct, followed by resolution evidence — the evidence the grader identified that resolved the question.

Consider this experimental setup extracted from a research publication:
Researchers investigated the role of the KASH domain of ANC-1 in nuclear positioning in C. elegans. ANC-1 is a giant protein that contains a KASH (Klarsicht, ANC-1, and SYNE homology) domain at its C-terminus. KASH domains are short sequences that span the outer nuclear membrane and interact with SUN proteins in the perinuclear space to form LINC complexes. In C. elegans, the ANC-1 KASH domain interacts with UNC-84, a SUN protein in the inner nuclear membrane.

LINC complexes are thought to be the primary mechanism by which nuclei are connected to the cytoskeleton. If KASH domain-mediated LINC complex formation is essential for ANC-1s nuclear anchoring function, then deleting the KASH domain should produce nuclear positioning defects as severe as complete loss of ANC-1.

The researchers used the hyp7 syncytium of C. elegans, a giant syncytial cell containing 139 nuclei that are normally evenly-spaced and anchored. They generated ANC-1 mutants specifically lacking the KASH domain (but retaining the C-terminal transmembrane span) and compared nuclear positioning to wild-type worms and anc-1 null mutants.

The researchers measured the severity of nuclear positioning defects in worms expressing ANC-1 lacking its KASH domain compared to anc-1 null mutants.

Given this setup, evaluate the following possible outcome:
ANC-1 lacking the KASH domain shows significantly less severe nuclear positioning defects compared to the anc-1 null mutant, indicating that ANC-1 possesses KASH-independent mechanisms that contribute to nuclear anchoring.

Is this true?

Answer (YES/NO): YES